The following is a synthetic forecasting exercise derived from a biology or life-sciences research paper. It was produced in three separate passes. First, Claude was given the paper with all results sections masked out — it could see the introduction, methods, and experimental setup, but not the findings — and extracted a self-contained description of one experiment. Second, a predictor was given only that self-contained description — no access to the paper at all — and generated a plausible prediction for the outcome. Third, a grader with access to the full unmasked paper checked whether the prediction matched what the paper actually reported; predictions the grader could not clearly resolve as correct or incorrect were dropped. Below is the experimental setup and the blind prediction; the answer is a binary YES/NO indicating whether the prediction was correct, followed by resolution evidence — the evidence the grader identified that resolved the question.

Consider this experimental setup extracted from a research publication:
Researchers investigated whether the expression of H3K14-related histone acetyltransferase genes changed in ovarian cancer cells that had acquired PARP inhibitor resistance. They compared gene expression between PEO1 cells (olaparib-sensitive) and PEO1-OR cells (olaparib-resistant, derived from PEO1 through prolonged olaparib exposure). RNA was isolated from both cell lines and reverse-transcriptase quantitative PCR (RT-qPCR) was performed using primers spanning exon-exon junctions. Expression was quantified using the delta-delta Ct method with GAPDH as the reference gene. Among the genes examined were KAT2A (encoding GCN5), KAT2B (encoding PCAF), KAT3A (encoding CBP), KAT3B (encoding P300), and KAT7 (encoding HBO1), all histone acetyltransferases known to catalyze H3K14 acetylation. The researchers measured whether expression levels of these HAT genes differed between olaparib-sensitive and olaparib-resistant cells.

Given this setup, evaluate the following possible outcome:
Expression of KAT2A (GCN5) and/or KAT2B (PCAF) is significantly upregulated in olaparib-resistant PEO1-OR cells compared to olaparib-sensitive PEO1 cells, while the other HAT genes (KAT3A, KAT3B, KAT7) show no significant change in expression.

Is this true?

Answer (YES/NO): NO